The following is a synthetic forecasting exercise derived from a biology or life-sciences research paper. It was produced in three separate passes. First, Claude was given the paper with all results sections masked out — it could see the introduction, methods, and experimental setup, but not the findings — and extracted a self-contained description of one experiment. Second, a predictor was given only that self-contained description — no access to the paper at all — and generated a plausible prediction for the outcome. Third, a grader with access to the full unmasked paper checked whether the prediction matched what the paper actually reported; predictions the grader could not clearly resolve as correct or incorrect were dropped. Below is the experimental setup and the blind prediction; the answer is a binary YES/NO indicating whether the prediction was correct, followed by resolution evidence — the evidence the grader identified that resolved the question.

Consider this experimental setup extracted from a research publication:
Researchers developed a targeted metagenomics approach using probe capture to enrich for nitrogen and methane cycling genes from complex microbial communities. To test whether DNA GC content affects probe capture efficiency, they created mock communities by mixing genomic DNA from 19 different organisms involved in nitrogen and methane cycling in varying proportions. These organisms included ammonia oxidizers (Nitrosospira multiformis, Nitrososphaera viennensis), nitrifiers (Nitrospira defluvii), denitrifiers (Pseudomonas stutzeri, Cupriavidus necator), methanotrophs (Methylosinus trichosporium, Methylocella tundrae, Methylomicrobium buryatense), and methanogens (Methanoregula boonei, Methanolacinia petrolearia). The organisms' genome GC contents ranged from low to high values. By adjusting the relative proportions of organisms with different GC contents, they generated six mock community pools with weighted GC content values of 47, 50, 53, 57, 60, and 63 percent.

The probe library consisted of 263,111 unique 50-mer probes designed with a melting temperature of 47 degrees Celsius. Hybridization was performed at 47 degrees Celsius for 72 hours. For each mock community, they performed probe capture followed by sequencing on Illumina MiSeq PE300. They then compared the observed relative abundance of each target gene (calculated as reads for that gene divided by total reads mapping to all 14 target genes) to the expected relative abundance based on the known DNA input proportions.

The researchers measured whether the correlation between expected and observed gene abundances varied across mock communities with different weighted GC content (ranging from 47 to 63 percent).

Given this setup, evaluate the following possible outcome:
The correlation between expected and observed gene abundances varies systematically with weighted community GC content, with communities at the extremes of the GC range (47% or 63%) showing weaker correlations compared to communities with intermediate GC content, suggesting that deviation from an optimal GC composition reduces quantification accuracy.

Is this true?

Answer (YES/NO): NO